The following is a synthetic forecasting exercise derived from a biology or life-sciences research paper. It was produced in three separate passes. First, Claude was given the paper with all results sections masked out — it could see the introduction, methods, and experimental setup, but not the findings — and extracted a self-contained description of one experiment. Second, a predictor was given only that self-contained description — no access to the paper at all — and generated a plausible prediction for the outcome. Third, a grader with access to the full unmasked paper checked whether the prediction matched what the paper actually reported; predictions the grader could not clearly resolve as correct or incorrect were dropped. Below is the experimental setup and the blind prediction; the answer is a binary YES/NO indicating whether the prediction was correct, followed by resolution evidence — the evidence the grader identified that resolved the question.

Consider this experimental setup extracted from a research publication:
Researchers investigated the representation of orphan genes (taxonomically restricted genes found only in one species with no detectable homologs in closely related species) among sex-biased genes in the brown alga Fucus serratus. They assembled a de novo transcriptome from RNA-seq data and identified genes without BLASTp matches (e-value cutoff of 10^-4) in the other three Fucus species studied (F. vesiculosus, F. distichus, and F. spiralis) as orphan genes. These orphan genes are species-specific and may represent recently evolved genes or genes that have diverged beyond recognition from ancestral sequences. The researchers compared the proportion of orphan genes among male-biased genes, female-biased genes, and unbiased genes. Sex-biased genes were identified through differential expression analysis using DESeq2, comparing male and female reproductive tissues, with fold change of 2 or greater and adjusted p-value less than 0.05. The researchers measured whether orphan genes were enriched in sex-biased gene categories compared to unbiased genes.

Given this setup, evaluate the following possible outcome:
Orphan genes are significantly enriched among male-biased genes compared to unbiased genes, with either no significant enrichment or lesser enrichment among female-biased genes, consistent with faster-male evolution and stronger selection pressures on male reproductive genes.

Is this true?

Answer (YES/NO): NO